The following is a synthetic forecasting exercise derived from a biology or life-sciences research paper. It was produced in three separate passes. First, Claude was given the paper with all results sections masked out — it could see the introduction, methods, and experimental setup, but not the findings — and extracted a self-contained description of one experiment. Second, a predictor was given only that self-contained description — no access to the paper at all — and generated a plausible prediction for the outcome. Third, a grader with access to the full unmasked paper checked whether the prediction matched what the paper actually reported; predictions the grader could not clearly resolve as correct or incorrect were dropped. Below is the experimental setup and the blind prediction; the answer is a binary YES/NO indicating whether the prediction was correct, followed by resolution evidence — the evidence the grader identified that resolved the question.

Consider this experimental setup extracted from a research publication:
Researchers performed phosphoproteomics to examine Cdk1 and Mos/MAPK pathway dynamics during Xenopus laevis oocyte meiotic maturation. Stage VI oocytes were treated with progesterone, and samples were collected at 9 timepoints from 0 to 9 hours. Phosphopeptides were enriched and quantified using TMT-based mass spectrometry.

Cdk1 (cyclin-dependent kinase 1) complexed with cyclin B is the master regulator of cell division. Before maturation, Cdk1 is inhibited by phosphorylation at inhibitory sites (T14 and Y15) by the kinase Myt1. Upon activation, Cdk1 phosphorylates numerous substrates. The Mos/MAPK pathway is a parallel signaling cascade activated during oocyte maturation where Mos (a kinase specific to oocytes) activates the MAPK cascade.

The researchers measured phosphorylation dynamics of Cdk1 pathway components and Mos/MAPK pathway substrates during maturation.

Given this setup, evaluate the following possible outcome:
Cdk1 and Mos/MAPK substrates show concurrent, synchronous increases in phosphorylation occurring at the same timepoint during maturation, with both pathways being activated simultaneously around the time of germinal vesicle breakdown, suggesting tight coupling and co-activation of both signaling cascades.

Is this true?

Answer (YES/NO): NO